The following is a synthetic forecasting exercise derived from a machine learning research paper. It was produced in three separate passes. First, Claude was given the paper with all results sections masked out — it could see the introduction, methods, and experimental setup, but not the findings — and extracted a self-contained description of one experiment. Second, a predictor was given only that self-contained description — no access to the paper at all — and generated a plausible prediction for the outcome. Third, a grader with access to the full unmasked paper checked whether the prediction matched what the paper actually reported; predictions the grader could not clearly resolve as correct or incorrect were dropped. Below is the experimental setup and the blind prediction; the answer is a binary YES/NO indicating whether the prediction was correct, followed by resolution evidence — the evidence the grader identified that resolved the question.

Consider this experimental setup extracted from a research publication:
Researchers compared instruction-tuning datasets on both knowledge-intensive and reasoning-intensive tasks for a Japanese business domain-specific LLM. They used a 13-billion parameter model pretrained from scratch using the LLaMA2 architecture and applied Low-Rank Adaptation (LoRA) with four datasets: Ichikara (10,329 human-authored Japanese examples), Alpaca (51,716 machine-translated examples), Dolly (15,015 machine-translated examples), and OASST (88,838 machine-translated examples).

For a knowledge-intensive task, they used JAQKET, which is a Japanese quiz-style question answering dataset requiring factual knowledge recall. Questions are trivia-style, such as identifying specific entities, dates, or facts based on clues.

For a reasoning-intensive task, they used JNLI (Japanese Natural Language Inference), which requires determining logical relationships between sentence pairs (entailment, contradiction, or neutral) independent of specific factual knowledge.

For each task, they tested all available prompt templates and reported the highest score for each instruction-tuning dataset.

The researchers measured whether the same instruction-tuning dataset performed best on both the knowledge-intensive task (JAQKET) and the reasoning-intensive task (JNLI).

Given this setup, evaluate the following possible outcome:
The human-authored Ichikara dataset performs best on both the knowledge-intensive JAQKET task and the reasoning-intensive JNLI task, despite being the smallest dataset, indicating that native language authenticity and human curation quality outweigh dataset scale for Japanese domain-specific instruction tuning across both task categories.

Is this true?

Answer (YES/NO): NO